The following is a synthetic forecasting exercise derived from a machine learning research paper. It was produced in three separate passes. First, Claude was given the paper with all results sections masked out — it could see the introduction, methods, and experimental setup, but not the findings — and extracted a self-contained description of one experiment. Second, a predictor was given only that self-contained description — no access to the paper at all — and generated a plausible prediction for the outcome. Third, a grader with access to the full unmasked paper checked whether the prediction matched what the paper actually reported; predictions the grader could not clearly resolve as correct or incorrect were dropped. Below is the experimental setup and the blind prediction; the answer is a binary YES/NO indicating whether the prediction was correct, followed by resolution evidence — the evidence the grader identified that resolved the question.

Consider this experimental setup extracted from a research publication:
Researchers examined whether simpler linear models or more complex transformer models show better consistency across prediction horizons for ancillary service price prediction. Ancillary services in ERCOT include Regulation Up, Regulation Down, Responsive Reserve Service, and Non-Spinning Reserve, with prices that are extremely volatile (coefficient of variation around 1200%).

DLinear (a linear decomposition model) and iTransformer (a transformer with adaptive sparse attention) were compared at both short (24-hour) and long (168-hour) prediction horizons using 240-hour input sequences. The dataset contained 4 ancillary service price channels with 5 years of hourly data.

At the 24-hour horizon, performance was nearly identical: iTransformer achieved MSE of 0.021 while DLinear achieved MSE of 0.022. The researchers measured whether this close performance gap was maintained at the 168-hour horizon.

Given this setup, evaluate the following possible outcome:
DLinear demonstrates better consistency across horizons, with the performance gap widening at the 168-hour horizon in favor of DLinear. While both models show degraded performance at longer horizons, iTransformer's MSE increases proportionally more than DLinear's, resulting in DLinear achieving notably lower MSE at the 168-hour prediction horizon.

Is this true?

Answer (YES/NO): NO